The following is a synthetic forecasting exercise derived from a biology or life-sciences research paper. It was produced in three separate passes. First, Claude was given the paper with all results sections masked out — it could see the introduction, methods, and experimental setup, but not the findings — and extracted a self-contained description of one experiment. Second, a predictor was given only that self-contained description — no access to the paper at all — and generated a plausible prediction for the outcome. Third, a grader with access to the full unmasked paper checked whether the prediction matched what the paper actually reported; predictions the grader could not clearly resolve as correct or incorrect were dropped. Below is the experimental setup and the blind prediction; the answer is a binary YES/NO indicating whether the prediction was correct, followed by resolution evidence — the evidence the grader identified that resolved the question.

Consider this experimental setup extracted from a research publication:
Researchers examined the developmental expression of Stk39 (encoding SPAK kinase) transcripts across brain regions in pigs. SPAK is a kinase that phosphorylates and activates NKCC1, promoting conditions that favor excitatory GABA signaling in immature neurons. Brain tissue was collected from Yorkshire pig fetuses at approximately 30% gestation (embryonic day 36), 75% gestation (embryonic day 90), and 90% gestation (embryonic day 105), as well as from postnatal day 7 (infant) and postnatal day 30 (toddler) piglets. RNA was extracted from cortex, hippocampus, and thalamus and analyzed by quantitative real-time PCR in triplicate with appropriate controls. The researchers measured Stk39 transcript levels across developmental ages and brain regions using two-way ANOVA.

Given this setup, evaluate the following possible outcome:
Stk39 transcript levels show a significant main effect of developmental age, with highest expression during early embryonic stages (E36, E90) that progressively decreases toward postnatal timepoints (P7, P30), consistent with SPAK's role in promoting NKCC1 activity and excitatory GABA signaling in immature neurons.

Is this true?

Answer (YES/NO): NO